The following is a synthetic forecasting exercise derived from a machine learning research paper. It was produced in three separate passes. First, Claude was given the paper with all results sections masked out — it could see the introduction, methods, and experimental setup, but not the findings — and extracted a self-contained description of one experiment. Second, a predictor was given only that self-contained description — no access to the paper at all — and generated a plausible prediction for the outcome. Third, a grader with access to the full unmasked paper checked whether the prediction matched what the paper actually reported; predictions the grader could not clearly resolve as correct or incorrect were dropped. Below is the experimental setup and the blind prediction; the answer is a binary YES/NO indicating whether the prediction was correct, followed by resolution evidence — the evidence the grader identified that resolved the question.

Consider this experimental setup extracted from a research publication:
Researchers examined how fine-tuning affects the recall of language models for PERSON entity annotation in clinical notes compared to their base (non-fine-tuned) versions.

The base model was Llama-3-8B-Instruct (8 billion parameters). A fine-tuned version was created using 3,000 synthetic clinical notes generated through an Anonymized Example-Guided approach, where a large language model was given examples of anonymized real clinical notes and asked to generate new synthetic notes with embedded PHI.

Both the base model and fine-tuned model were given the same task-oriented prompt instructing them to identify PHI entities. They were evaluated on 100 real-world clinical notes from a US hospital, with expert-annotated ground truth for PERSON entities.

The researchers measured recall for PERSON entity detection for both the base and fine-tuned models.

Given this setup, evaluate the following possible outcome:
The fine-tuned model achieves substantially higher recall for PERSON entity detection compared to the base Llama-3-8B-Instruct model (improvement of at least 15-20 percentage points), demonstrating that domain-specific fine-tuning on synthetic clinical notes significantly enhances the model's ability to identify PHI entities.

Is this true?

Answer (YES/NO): NO